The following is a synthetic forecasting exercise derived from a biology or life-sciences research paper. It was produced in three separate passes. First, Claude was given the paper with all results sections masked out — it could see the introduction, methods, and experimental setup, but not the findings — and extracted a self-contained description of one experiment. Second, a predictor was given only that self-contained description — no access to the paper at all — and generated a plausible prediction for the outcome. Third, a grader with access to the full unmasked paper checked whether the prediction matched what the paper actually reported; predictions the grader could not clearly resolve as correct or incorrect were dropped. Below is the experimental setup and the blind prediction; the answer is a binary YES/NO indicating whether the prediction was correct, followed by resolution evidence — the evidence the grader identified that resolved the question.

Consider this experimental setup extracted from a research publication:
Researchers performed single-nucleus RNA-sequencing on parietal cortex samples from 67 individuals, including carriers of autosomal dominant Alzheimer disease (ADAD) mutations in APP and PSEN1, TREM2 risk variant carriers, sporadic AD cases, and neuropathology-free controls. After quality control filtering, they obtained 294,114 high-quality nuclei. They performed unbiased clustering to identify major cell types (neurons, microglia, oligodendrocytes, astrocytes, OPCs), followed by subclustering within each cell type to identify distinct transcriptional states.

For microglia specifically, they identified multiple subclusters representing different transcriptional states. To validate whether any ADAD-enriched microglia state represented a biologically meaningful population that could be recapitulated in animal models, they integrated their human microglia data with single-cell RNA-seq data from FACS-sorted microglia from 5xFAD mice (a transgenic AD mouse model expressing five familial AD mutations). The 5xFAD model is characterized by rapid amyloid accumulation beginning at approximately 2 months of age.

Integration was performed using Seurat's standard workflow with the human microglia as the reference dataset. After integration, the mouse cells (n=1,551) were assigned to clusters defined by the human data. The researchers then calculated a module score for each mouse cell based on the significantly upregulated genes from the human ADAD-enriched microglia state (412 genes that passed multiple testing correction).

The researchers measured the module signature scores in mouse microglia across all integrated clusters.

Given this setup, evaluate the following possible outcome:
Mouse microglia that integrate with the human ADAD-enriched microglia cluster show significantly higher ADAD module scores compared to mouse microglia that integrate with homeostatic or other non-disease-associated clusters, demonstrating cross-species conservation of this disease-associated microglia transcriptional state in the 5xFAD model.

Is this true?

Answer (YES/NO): YES